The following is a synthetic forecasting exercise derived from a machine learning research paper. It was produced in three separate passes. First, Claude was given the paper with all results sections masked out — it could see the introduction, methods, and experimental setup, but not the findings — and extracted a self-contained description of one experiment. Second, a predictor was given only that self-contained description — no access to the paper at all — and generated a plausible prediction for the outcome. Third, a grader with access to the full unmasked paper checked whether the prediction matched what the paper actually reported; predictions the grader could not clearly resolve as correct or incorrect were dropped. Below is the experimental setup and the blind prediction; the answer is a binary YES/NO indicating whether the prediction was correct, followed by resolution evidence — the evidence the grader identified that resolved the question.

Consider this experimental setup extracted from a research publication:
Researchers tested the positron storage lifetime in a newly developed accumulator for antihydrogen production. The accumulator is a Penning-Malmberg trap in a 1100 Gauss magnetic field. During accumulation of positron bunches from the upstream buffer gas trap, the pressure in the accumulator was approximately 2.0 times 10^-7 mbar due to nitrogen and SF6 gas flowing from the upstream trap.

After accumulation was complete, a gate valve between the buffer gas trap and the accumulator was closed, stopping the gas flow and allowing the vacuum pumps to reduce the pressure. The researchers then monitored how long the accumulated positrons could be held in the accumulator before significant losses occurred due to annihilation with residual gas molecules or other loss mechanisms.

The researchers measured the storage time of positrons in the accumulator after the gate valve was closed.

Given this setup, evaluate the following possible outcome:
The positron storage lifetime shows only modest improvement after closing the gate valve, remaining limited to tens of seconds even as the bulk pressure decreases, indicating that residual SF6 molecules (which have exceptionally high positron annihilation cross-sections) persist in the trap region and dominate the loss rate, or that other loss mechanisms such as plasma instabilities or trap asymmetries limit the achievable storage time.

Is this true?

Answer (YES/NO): NO